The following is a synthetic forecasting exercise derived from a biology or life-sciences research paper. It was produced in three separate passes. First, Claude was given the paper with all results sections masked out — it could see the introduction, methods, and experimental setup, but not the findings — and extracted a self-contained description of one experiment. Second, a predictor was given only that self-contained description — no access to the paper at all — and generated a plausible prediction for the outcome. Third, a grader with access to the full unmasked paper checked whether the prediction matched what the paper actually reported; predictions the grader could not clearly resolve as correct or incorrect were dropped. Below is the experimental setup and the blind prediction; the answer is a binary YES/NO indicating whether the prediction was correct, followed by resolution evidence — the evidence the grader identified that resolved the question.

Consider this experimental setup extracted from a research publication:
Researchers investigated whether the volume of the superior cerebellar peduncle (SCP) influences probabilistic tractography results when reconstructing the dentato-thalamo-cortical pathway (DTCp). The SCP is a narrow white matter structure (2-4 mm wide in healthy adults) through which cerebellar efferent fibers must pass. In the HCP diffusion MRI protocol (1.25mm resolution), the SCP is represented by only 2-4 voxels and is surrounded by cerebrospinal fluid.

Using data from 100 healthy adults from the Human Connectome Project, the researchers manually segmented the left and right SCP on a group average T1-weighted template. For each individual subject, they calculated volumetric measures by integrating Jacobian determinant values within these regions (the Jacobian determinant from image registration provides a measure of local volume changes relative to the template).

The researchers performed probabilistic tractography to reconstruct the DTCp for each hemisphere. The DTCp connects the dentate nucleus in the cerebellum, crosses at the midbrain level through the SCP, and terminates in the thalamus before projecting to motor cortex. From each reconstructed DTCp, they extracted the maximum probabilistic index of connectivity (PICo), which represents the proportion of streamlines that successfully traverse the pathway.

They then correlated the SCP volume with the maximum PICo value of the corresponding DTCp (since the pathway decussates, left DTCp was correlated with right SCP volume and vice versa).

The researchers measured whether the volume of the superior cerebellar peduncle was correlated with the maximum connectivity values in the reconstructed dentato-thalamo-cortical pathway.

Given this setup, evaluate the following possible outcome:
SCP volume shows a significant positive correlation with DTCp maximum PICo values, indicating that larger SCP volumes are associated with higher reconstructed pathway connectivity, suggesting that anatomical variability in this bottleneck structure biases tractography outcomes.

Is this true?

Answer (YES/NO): NO